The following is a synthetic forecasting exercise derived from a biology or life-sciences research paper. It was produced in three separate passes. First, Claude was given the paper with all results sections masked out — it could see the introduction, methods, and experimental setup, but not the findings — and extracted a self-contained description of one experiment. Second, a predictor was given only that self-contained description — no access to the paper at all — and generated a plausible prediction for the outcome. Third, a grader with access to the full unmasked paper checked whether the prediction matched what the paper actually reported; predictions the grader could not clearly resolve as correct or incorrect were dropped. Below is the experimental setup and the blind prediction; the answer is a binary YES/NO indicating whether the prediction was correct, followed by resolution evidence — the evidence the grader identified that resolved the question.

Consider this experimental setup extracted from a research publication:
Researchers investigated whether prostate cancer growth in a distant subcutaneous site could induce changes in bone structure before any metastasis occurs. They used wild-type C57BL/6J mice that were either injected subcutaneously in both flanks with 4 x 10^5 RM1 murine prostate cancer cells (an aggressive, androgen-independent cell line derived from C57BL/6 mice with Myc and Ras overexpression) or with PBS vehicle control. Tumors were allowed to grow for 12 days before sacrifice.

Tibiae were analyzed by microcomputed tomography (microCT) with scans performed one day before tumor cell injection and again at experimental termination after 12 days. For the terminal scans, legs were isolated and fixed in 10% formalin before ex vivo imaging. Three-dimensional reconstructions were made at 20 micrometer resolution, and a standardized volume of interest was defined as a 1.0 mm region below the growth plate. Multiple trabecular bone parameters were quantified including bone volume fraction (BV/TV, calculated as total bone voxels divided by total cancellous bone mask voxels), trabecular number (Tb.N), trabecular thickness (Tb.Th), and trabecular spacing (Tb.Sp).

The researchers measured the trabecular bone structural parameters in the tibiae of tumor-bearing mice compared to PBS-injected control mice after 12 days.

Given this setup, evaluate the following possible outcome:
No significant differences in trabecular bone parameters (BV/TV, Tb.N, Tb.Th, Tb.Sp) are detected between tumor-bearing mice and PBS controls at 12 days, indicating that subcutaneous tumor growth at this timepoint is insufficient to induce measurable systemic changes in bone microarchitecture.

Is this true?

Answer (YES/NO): NO